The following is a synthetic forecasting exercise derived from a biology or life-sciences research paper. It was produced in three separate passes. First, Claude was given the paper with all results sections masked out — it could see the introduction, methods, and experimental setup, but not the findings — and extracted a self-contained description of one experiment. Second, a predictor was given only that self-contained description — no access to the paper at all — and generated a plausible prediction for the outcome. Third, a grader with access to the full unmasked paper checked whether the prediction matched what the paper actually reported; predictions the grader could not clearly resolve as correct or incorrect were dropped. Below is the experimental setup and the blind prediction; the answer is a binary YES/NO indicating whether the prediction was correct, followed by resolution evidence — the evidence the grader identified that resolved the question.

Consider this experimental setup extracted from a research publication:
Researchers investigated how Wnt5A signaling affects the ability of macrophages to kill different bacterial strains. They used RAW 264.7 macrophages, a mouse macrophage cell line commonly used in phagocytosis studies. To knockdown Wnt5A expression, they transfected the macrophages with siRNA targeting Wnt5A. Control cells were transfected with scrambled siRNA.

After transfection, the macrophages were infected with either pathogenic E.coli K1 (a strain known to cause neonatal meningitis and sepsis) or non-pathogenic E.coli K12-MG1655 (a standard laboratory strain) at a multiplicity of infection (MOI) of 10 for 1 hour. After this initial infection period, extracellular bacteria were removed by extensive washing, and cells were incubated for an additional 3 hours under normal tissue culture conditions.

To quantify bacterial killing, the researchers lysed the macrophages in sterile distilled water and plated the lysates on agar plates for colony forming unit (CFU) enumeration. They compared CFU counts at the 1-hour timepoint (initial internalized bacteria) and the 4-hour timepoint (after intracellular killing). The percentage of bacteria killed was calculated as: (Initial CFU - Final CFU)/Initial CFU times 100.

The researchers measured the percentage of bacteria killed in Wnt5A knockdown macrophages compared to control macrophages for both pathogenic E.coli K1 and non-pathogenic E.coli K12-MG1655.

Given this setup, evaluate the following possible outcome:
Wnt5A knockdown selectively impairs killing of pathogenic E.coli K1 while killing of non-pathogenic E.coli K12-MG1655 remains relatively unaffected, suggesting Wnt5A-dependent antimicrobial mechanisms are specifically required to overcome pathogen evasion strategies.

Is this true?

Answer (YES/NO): YES